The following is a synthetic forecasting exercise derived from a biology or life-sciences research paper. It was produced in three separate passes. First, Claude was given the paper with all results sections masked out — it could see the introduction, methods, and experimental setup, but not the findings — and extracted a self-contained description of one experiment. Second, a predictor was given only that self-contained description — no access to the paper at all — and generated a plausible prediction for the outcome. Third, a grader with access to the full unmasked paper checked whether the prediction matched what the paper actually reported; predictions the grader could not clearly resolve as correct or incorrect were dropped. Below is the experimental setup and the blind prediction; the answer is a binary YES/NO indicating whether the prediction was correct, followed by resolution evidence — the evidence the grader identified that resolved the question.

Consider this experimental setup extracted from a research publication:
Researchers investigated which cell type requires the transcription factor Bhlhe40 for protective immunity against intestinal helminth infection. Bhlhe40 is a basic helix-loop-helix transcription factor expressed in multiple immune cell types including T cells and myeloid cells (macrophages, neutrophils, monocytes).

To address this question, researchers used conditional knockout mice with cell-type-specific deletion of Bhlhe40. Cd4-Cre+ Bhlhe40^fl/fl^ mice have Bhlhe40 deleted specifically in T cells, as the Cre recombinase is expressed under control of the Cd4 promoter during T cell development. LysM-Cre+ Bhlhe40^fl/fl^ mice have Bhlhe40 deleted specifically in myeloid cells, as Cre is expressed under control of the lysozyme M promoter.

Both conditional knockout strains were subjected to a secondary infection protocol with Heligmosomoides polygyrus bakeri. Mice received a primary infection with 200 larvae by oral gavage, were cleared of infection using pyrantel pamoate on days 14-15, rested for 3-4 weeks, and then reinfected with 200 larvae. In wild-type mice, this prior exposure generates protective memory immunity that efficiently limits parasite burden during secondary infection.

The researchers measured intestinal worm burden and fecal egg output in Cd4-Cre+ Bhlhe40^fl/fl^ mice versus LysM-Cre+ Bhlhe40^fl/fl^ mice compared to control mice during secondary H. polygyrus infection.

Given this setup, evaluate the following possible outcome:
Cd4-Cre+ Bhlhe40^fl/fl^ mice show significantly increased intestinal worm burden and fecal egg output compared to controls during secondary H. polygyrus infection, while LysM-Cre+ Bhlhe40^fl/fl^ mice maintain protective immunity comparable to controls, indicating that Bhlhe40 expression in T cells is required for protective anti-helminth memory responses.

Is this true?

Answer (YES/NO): YES